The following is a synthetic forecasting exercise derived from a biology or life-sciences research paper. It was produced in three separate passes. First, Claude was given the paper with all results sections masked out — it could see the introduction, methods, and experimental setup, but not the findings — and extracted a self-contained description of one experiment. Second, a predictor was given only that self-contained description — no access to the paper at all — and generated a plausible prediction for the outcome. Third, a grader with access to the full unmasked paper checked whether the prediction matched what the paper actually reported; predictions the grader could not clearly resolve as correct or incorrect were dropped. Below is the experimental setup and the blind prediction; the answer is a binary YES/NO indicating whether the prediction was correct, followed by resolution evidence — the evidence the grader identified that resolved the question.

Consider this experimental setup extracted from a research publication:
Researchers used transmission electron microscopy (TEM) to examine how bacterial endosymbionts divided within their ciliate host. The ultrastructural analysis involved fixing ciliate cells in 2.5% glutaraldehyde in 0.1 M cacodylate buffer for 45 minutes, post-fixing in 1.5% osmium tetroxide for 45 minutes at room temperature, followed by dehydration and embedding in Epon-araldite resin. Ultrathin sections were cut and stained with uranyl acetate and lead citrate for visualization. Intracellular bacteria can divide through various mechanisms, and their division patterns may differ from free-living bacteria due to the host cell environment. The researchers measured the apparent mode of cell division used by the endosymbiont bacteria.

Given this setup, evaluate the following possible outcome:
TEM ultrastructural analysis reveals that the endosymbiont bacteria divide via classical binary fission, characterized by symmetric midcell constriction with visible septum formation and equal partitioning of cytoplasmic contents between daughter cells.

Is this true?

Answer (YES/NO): YES